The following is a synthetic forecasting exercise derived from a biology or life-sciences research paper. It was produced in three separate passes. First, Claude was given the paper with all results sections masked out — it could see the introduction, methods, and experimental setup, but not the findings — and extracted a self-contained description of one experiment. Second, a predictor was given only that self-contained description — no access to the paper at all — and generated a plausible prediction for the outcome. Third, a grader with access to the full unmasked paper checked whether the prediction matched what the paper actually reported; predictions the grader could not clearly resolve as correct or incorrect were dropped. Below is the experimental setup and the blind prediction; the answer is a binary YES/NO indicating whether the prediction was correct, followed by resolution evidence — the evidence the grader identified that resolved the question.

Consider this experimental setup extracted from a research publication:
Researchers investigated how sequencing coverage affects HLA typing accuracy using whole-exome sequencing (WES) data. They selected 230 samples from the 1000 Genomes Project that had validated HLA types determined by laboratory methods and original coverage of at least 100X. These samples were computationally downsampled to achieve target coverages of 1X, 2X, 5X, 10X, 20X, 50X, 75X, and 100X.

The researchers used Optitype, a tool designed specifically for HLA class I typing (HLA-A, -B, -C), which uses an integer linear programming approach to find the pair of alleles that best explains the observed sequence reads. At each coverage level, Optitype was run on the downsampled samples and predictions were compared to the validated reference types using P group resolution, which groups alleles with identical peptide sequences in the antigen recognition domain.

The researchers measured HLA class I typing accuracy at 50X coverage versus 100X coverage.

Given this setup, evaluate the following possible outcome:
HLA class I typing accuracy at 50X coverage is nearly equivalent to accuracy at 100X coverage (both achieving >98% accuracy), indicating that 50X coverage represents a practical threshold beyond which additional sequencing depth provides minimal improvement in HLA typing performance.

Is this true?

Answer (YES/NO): NO